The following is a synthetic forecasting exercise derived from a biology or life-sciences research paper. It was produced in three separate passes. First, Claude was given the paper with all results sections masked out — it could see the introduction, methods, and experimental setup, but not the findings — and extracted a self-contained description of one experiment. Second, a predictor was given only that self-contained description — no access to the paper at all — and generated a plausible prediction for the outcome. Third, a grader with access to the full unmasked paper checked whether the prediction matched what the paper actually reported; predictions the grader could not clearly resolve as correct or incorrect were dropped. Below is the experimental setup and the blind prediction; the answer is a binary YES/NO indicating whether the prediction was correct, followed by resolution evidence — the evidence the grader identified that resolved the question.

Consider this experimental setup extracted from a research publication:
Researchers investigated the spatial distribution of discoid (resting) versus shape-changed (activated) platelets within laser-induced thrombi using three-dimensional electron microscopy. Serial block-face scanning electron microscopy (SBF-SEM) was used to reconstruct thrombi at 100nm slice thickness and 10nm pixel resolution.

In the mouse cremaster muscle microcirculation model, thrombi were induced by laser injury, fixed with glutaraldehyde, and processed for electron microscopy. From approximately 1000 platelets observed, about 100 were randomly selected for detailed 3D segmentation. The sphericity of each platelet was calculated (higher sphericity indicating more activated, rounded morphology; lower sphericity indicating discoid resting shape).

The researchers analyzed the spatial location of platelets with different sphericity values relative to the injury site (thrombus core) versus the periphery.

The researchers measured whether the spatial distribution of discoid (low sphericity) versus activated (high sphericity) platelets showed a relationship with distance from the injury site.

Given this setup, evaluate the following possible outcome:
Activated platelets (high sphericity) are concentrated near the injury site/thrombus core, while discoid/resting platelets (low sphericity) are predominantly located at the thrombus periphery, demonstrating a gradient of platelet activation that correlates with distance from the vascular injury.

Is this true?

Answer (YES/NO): NO